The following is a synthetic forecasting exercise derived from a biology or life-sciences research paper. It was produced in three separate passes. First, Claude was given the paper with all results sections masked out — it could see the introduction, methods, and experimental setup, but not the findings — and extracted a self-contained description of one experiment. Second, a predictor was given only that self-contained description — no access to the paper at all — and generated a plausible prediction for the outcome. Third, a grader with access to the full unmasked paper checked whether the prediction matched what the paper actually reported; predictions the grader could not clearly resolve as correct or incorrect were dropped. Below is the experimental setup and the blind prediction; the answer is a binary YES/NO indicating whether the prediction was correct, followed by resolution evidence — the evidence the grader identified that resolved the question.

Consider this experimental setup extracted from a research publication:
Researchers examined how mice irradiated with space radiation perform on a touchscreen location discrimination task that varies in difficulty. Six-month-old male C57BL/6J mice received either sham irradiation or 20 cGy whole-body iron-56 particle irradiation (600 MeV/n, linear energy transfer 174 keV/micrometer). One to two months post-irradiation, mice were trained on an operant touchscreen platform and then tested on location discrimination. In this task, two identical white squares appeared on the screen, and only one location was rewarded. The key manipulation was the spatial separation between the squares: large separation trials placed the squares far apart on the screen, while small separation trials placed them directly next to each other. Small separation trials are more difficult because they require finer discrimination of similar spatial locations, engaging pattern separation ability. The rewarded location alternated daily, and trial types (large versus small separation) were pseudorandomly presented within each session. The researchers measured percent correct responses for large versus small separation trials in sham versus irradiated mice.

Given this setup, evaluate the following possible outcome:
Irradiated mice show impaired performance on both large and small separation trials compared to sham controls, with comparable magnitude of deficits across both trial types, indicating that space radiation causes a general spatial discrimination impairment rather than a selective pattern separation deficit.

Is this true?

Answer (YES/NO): NO